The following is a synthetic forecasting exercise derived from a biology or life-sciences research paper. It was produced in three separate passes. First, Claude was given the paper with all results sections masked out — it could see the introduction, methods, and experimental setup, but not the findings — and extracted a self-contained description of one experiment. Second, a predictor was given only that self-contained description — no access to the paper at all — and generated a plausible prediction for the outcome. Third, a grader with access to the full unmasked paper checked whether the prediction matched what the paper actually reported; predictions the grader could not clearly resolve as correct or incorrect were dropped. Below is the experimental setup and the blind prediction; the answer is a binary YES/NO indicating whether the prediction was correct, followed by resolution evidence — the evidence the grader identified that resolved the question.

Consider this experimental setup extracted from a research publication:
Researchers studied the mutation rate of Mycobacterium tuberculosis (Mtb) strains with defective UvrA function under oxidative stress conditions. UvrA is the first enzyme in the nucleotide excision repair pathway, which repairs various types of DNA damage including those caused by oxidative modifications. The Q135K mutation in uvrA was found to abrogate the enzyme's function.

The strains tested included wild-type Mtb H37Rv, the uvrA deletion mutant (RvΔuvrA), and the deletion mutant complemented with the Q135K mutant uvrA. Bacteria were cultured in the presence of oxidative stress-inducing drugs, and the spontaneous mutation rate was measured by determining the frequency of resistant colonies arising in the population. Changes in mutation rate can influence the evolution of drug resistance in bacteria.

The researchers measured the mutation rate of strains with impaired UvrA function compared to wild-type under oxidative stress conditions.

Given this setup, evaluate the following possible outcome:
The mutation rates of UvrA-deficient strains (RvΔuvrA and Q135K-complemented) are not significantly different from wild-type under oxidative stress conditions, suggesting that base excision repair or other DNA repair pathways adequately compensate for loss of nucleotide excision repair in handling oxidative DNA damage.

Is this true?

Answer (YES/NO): NO